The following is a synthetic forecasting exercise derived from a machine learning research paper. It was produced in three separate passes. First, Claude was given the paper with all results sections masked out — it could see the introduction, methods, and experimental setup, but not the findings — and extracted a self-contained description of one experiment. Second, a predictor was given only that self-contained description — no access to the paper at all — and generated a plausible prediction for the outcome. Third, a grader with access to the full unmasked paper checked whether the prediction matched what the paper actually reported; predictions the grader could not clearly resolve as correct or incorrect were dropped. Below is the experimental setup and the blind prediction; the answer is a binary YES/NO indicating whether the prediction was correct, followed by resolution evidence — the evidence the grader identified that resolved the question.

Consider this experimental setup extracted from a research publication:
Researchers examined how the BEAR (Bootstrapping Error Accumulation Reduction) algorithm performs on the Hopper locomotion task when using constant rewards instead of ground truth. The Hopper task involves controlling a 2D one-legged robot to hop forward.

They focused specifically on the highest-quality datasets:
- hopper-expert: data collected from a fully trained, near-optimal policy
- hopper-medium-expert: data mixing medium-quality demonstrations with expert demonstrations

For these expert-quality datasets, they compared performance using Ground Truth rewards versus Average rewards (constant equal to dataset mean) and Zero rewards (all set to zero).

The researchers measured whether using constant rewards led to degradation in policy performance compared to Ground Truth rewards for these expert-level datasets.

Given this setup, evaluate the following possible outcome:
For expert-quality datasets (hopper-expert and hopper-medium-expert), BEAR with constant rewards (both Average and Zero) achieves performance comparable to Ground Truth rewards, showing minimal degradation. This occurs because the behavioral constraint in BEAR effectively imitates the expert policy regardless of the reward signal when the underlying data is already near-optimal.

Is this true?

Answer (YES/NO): NO